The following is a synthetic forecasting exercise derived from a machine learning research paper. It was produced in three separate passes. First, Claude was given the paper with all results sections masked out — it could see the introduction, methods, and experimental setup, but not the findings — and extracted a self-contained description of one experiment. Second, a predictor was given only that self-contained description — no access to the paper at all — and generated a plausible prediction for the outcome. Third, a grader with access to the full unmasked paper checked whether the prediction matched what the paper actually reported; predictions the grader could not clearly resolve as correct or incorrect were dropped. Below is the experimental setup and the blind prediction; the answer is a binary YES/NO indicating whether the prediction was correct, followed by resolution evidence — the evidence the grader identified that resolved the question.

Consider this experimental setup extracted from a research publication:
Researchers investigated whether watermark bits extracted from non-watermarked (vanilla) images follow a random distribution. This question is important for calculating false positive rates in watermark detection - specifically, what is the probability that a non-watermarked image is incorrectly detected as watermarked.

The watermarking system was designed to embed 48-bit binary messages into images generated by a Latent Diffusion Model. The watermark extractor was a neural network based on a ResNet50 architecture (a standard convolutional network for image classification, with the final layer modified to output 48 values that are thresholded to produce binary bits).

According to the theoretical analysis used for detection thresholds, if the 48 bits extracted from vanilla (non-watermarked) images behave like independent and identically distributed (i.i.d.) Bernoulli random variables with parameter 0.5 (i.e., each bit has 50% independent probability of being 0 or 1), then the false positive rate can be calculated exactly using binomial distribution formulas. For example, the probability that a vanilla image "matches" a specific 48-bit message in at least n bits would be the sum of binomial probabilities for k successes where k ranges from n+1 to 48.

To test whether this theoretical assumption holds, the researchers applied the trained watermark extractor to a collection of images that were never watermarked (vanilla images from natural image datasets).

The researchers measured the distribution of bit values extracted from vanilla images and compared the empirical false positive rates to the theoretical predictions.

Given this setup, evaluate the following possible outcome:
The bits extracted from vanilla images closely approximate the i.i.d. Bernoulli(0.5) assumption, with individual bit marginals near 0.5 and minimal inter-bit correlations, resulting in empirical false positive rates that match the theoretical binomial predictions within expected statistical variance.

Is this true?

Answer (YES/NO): NO